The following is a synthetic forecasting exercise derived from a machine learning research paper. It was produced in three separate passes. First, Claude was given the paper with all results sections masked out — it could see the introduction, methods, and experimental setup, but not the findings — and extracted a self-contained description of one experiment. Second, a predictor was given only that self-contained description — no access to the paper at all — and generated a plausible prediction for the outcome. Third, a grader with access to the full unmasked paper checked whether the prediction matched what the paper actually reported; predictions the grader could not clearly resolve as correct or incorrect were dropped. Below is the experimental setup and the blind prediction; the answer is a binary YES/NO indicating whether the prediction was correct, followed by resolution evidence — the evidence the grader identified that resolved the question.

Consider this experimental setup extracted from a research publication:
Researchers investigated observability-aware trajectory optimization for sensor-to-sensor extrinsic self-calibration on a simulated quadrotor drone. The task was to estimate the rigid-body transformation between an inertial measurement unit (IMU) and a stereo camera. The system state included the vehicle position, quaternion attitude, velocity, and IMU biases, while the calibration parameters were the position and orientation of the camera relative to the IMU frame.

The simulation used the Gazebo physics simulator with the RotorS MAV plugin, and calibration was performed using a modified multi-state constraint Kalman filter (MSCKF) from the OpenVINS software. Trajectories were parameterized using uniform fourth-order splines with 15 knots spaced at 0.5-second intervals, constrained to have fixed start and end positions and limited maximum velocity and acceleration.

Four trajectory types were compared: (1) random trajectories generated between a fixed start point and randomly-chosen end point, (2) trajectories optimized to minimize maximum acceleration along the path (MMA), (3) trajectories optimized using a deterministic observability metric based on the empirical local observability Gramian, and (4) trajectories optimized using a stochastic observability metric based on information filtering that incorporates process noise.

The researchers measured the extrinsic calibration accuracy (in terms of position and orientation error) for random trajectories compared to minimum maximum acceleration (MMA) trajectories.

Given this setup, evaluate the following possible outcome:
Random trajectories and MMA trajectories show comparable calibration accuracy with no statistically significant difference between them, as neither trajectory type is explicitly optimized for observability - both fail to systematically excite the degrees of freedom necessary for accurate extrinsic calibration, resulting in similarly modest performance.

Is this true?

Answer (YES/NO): NO